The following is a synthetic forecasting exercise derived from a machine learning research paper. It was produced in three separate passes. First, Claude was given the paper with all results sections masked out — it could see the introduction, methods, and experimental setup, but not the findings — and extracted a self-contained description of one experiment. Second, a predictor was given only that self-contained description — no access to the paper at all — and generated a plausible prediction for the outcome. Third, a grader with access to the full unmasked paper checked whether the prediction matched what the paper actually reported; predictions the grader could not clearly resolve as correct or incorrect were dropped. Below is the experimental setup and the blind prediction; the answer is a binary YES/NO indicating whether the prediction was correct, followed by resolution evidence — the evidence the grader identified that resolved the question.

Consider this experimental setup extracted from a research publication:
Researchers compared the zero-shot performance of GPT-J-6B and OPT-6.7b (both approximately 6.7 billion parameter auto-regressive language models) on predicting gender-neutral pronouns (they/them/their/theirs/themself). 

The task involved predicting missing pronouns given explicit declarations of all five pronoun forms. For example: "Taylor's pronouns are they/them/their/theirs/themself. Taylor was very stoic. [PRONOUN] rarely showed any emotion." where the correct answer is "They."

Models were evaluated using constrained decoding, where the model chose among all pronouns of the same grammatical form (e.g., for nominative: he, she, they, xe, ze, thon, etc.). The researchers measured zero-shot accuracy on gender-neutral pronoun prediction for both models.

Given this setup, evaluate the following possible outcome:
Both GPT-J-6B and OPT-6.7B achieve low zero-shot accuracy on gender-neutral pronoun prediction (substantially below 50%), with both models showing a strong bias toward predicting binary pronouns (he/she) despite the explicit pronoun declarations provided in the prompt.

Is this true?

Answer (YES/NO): NO